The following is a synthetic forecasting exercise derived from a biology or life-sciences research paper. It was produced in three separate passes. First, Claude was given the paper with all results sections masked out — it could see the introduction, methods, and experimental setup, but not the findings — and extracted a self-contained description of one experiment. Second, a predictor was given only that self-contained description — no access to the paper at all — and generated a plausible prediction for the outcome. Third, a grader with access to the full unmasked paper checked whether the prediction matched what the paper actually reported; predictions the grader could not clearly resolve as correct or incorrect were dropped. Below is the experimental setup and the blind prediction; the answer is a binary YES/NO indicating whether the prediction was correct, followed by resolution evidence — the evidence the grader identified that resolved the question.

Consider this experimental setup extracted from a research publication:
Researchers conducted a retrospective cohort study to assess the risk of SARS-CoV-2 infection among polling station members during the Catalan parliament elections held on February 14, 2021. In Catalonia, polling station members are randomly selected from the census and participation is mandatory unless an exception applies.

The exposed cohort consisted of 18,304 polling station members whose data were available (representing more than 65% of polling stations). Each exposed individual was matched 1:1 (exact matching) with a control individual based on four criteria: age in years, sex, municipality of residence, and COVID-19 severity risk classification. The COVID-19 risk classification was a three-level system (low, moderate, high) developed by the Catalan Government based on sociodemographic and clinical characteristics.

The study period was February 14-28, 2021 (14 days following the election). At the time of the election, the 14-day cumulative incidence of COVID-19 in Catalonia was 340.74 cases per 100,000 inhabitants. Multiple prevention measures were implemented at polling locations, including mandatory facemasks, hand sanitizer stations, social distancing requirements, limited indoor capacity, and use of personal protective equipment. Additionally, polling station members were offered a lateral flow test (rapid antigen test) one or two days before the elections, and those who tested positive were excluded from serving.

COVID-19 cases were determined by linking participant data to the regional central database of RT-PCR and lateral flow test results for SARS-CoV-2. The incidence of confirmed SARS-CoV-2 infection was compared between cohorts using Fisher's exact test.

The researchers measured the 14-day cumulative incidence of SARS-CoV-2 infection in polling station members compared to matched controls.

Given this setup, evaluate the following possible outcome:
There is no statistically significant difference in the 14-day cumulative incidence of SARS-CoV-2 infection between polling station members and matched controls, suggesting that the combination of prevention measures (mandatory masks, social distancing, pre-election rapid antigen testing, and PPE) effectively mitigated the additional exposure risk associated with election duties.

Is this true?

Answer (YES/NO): YES